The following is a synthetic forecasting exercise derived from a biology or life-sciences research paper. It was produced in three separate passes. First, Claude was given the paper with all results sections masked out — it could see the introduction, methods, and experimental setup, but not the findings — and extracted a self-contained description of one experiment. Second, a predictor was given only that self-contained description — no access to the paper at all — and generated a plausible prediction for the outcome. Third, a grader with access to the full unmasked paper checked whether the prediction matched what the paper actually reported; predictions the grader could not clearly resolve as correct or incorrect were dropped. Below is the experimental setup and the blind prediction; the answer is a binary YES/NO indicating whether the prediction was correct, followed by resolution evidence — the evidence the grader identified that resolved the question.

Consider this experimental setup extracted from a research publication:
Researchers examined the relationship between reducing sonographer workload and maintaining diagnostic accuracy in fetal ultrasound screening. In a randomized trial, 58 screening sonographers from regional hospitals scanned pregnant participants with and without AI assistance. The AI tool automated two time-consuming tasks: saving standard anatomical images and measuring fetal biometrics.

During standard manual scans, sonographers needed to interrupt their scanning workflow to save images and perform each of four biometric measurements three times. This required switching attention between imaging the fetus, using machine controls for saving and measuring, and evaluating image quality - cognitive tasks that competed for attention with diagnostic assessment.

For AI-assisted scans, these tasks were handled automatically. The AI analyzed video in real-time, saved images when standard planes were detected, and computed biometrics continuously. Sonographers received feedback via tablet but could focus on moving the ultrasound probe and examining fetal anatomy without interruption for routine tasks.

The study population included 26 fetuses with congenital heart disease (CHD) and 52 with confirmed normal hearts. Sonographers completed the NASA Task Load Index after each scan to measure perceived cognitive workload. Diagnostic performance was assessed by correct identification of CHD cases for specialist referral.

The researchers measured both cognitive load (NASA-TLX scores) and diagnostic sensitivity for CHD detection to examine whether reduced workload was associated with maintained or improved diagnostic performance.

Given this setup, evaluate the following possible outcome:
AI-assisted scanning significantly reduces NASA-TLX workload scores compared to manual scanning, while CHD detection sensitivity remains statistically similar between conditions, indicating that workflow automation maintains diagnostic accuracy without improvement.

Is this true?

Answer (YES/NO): YES